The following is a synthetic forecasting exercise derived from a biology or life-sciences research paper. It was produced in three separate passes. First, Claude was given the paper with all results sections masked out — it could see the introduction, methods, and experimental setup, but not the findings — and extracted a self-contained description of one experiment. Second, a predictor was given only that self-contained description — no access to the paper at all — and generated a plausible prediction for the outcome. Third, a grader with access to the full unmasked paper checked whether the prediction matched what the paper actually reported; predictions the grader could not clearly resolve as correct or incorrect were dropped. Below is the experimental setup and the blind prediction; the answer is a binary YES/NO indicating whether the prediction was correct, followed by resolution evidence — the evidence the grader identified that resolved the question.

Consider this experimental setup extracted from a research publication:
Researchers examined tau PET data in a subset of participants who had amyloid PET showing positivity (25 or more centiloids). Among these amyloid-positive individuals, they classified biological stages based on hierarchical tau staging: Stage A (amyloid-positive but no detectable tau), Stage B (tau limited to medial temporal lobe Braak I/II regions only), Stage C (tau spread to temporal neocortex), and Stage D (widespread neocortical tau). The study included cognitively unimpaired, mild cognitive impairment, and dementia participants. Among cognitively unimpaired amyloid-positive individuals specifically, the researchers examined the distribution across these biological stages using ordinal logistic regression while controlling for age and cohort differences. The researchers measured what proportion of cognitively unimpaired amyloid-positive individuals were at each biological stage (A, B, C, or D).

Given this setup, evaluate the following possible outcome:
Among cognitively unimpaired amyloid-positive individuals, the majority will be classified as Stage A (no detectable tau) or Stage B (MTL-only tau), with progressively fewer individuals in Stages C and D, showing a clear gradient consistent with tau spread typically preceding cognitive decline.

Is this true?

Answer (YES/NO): NO